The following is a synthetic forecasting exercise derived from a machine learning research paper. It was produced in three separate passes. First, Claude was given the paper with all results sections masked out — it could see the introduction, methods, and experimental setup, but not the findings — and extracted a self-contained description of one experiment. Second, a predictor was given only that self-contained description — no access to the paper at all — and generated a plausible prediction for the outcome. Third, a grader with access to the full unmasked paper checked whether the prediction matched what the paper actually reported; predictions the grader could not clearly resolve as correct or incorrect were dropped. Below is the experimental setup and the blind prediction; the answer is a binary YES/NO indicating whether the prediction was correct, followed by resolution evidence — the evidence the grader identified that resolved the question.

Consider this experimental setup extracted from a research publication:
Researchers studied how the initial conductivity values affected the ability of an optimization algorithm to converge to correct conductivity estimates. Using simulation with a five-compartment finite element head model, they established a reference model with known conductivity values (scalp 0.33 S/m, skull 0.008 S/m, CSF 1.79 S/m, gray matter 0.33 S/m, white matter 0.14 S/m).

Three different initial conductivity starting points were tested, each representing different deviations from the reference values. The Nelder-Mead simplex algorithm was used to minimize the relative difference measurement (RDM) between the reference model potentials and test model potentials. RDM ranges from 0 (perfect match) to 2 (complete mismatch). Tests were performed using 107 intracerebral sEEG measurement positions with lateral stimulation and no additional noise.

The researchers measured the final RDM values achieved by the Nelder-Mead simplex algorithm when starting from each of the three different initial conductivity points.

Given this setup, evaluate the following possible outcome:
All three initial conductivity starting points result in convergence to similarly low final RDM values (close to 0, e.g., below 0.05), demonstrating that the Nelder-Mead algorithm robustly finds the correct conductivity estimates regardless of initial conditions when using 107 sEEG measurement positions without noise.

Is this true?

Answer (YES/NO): YES